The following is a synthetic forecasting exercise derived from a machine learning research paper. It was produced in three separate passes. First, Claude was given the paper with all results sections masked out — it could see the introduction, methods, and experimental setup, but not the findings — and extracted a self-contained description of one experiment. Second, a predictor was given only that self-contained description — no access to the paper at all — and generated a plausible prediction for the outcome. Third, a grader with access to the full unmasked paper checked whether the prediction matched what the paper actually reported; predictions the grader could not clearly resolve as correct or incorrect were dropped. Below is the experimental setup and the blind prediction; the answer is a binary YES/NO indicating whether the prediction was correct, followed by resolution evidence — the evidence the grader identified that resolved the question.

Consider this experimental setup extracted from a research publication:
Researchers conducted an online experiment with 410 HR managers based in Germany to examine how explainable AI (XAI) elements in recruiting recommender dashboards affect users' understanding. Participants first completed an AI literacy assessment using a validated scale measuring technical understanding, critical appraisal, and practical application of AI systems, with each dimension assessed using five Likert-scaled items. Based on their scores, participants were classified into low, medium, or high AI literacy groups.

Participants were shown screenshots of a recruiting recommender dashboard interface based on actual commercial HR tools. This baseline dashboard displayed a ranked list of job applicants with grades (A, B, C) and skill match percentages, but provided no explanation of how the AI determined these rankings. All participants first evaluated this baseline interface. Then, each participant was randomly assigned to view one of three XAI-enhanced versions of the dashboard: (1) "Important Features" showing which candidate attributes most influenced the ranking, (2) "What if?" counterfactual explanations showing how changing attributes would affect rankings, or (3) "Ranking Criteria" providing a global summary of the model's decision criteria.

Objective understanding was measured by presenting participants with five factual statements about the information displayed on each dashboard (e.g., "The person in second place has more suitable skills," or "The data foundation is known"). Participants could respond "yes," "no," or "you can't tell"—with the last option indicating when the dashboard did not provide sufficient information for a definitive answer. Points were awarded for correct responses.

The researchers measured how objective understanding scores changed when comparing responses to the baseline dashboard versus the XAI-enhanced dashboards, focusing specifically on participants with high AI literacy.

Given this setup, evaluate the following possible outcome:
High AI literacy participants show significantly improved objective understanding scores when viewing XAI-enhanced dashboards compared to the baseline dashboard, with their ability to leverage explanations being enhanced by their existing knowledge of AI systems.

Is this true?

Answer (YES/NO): NO